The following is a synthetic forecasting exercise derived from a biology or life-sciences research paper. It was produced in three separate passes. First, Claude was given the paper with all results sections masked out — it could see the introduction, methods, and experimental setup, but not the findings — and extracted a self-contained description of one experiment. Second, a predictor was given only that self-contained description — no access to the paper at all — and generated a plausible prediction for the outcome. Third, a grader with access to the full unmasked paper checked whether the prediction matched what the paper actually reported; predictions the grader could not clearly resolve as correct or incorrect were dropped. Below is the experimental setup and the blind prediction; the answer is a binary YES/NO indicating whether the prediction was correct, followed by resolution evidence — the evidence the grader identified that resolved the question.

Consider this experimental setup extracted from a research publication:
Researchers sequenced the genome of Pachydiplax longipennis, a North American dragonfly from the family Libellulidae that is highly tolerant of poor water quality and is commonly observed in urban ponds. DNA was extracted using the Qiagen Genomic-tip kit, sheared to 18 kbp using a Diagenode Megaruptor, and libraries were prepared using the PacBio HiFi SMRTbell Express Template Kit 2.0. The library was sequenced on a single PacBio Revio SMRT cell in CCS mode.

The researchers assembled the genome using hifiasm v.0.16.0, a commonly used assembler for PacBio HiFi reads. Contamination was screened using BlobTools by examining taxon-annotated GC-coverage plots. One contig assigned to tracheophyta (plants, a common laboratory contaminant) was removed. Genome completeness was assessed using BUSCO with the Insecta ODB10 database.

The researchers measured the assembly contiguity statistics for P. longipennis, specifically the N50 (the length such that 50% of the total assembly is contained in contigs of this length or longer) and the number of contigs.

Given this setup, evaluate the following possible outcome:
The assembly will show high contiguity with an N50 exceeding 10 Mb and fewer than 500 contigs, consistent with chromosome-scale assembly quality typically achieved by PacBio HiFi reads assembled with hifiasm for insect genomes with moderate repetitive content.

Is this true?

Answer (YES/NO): YES